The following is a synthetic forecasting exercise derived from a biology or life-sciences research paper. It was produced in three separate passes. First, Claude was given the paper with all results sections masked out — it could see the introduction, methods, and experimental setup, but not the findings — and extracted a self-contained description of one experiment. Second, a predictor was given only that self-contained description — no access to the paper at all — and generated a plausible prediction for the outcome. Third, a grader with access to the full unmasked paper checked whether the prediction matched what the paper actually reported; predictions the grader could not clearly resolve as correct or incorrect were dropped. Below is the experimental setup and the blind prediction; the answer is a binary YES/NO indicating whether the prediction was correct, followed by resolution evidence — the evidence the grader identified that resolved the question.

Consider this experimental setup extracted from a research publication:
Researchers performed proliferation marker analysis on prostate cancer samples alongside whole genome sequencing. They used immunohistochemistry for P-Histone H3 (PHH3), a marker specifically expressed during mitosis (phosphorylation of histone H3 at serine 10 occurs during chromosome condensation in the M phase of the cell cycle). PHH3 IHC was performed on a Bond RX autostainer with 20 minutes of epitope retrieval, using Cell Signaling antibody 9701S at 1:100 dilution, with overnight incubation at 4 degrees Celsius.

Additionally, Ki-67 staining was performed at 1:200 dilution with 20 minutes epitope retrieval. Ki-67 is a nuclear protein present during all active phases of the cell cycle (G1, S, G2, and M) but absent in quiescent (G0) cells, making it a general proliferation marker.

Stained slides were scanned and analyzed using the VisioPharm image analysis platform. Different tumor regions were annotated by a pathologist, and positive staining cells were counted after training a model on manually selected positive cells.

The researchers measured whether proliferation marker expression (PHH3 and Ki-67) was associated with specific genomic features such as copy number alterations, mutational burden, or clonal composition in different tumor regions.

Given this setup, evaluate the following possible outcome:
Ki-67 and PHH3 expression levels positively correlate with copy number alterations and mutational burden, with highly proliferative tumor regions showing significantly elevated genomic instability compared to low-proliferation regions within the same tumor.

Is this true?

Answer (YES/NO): NO